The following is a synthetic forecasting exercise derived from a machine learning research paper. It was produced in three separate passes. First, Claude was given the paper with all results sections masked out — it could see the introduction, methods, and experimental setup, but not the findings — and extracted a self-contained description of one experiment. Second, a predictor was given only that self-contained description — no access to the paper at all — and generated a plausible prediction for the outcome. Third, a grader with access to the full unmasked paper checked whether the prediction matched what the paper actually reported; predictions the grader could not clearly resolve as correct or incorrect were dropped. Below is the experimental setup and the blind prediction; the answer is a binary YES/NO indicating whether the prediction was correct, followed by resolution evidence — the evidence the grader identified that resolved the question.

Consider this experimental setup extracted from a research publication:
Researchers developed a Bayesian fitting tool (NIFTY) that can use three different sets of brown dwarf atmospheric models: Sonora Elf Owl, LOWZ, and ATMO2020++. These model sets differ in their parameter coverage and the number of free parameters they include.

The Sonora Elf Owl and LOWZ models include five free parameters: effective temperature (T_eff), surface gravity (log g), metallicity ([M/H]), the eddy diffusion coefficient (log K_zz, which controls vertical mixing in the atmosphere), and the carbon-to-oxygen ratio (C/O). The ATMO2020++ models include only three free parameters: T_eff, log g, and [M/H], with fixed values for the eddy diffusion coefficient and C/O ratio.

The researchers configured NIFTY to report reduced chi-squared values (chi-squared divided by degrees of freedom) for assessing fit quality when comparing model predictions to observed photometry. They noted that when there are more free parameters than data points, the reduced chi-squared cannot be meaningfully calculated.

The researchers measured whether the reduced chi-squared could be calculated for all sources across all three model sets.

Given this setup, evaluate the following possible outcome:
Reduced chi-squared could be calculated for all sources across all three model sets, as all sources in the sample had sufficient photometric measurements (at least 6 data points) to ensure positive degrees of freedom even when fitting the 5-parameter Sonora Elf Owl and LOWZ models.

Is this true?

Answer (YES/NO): NO